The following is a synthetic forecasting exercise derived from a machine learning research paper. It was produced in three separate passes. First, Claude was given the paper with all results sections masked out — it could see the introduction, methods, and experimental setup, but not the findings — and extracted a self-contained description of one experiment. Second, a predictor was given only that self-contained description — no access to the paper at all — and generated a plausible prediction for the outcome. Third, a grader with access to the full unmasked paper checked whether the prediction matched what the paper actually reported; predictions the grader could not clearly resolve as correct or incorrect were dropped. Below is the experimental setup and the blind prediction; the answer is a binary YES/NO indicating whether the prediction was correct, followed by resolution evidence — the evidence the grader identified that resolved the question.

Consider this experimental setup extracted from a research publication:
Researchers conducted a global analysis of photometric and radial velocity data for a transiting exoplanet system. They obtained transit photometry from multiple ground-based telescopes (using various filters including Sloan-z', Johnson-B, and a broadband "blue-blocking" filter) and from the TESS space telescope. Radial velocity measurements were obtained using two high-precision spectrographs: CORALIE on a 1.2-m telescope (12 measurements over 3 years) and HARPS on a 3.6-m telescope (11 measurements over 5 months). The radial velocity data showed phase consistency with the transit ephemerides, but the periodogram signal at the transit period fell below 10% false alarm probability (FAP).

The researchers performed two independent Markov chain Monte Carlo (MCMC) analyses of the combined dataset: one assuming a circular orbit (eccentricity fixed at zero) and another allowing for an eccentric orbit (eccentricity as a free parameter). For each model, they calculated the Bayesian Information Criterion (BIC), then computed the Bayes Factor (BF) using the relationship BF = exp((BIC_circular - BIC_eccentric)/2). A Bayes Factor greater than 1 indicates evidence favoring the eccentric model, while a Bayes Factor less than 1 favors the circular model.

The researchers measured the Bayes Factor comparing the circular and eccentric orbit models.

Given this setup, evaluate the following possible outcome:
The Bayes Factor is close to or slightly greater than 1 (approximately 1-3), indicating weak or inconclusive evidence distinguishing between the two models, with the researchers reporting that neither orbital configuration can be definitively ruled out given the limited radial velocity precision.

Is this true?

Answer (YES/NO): NO